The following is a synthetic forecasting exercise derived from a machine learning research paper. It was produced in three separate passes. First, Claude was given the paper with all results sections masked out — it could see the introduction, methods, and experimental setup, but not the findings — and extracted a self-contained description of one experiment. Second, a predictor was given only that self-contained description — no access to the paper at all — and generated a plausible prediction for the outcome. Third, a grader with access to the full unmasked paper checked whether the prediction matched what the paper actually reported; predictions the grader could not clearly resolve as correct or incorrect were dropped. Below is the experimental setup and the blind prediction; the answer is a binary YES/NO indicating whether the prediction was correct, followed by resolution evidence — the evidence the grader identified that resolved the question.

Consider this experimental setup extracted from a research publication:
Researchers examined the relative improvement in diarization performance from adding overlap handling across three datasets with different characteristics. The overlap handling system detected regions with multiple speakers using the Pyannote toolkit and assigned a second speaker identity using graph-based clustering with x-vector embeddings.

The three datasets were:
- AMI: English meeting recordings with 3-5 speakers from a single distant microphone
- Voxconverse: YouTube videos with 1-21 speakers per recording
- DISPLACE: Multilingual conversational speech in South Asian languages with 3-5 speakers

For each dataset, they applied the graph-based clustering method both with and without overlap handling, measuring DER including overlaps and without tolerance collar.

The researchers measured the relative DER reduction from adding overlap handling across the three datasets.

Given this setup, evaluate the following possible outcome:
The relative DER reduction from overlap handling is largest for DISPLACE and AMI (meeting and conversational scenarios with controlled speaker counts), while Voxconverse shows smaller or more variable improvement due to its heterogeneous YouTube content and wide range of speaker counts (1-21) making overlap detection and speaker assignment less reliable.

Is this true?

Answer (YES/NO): NO